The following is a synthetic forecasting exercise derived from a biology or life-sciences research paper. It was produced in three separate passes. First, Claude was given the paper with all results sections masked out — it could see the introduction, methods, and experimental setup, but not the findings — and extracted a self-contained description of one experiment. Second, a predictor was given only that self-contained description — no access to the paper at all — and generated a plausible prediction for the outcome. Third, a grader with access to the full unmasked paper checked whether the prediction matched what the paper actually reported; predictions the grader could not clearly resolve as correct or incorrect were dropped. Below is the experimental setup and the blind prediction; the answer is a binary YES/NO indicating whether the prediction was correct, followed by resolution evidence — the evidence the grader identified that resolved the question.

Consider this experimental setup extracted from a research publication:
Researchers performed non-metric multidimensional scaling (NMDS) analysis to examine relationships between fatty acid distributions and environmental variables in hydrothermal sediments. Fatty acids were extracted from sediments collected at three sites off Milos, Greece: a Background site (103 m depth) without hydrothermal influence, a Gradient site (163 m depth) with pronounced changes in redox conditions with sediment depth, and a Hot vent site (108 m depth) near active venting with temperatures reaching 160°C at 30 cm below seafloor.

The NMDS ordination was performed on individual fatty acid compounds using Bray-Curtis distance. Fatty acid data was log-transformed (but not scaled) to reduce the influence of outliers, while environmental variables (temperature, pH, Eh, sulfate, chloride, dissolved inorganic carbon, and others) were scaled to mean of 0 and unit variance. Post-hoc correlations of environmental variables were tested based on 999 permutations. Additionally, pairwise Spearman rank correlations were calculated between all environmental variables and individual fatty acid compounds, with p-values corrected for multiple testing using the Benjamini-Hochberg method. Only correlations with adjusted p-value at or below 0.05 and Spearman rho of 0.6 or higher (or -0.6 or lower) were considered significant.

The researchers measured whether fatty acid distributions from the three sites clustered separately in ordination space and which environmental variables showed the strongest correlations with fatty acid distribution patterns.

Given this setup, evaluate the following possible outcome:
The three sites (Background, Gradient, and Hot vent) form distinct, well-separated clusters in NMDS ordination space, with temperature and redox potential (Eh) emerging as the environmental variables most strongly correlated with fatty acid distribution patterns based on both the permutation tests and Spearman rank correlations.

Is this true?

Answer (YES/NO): NO